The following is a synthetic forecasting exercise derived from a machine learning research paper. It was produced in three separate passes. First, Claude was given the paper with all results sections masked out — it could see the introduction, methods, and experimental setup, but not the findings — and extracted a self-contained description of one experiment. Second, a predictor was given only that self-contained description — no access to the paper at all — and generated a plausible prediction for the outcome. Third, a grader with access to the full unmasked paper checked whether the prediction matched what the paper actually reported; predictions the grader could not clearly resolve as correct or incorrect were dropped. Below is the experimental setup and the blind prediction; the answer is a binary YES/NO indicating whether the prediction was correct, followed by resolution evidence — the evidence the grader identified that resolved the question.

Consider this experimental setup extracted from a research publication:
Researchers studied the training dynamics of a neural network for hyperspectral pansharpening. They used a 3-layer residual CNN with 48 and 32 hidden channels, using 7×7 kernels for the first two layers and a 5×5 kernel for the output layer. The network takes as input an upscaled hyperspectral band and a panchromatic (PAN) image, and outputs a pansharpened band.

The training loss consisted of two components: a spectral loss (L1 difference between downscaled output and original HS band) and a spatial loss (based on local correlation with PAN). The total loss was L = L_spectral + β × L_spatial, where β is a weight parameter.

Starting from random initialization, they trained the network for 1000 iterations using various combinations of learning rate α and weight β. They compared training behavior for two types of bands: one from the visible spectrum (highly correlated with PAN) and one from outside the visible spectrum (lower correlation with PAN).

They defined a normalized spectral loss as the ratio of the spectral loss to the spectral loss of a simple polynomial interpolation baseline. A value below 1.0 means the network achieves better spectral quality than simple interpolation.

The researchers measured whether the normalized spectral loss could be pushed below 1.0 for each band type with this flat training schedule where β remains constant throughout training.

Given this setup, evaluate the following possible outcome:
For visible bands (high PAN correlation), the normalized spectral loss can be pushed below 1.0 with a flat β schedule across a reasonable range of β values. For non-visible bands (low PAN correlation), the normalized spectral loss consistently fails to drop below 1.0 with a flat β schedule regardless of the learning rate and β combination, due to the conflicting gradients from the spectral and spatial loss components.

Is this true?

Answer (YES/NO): YES